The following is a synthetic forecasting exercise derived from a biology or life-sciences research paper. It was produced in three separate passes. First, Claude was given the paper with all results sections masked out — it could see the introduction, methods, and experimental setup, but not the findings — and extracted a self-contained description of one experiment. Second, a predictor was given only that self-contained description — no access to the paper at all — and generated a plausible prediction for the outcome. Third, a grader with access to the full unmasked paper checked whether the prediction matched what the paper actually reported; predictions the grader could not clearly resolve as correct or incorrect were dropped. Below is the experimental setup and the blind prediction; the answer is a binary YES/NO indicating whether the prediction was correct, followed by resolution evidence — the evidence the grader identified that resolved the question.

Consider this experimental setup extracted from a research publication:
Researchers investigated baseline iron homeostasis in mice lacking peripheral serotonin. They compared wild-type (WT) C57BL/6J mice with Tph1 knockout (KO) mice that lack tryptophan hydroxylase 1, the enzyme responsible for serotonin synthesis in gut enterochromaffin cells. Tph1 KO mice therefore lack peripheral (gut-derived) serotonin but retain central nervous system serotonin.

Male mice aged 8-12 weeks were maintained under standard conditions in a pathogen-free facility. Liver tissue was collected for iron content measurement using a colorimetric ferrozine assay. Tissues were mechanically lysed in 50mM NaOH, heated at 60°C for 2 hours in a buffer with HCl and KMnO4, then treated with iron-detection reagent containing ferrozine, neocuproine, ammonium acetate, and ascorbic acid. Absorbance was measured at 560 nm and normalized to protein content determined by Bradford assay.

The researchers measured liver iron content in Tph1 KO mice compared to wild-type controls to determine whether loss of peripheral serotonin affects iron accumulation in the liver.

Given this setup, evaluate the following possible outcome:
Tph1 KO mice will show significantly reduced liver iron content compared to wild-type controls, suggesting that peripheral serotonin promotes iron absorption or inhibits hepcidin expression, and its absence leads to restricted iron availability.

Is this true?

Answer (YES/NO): NO